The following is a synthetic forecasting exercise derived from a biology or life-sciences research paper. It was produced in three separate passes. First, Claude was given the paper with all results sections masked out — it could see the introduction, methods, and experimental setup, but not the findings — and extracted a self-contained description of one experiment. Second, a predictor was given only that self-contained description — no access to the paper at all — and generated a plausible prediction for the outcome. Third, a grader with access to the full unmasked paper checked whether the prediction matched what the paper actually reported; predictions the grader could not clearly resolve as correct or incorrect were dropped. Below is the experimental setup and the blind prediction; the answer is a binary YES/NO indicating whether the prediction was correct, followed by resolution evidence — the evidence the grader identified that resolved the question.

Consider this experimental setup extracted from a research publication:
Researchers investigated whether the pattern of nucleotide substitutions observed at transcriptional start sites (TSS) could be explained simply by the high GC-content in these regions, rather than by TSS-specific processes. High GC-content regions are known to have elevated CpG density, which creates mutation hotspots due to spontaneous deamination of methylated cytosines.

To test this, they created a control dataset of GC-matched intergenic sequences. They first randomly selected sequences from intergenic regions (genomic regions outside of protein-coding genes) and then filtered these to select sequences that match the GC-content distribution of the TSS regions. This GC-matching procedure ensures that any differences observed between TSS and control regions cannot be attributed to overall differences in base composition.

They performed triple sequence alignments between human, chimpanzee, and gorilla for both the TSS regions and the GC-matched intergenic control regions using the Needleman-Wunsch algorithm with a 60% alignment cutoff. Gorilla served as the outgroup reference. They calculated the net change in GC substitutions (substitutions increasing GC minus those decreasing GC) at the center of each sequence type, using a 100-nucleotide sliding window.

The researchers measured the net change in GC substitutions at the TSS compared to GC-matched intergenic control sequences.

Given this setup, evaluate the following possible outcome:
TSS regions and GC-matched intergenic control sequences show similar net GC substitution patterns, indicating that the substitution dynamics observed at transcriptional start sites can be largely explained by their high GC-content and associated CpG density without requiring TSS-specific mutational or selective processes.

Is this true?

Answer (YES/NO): YES